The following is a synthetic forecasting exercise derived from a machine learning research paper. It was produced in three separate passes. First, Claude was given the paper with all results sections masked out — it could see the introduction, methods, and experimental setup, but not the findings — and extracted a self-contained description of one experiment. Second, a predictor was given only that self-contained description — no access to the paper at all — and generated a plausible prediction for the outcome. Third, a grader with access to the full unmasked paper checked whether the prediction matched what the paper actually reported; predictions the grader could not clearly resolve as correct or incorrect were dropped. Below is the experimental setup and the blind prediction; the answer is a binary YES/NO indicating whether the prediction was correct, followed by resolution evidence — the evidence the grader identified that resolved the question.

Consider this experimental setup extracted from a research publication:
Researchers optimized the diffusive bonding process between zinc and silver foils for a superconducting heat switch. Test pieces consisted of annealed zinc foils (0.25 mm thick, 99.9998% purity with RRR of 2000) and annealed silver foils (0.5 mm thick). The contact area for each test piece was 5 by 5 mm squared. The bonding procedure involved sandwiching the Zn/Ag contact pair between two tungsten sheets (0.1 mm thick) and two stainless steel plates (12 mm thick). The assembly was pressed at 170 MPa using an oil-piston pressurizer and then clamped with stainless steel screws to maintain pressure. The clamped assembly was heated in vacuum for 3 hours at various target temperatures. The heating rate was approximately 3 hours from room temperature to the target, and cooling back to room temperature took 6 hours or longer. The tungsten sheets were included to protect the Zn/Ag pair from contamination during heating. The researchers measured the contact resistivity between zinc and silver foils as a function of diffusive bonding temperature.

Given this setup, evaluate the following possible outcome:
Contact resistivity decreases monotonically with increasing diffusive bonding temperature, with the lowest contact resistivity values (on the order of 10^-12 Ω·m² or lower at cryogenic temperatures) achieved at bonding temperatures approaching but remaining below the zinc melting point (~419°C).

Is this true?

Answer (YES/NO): NO